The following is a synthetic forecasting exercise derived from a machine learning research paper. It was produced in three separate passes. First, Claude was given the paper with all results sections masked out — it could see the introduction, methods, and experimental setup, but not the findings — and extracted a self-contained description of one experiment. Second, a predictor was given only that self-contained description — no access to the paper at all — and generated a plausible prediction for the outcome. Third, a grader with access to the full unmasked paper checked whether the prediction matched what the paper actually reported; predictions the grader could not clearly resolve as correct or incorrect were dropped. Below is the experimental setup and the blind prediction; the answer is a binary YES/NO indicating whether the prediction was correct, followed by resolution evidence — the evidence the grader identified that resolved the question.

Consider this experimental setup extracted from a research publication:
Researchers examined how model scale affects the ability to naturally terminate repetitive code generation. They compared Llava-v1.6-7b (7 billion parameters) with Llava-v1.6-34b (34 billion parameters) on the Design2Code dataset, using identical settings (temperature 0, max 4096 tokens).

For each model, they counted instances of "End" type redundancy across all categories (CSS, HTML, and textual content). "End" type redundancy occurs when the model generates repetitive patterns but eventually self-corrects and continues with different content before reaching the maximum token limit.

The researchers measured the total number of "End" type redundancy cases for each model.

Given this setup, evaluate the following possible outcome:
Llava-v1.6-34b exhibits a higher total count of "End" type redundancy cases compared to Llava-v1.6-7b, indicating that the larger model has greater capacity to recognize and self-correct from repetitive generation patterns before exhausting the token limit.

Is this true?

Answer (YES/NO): NO